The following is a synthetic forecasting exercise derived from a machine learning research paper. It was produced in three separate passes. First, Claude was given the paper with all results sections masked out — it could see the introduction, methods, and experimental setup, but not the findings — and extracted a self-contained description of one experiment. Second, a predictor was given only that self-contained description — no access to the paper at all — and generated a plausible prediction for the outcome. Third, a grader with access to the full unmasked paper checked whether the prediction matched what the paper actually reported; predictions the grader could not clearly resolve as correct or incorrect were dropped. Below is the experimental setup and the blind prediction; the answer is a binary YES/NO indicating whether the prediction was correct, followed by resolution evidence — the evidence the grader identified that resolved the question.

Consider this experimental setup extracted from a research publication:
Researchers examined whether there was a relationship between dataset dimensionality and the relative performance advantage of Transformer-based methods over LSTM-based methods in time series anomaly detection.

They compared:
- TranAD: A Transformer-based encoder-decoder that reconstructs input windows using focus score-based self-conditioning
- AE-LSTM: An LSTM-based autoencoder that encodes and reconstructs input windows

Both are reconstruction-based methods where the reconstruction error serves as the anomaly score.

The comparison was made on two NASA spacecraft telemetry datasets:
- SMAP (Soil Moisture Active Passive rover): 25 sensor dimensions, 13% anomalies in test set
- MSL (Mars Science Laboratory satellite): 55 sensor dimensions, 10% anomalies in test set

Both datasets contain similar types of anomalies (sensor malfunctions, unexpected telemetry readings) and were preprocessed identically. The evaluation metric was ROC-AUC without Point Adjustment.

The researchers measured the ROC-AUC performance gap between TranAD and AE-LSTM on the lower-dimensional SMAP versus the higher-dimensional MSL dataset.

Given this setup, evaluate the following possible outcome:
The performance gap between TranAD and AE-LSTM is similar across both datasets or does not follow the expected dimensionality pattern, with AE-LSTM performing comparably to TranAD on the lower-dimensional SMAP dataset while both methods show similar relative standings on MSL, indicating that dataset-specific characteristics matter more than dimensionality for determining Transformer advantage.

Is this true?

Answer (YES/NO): NO